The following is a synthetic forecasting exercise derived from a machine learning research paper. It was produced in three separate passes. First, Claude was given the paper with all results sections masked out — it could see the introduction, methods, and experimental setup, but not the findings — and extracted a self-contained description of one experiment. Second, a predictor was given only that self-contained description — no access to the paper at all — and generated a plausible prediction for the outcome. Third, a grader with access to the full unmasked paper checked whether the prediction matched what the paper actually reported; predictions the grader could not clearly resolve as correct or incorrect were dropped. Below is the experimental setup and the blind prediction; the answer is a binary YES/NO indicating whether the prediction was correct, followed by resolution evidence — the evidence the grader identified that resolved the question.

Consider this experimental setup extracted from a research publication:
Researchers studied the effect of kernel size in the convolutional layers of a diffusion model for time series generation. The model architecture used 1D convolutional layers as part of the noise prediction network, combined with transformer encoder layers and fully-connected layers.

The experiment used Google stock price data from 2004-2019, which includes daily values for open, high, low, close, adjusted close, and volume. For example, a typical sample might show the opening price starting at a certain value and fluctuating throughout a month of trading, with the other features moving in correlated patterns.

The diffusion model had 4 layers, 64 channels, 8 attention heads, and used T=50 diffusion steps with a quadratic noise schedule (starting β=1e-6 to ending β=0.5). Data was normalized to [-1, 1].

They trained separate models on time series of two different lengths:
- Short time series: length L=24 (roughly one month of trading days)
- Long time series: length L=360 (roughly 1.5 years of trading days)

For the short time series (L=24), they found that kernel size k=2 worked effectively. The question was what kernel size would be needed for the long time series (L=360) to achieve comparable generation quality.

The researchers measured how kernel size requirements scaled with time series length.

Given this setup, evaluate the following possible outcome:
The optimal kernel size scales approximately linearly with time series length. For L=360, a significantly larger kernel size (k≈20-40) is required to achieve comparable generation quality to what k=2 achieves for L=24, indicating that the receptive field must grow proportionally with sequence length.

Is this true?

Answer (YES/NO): YES